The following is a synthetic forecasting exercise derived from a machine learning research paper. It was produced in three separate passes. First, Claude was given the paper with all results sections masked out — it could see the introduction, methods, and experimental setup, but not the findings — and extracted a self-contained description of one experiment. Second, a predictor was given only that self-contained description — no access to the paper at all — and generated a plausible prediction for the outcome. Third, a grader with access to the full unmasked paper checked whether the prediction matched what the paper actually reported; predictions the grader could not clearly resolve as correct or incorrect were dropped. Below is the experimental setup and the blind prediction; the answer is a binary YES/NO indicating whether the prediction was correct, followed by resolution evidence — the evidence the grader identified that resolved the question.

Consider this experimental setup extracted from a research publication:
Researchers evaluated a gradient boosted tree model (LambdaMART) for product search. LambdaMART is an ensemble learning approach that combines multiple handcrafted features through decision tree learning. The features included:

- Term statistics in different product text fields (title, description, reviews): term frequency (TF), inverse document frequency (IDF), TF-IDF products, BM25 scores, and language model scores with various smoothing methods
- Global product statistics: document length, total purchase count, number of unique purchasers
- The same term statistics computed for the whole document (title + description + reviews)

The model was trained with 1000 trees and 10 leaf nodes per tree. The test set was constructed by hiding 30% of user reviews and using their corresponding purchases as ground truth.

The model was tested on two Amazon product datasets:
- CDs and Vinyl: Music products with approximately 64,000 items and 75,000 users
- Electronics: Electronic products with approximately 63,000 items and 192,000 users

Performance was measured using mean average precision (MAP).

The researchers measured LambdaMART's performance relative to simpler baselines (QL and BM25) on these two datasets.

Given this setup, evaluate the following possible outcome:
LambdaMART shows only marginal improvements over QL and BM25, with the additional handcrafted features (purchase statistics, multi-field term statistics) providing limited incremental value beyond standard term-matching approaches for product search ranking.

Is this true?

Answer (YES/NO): NO